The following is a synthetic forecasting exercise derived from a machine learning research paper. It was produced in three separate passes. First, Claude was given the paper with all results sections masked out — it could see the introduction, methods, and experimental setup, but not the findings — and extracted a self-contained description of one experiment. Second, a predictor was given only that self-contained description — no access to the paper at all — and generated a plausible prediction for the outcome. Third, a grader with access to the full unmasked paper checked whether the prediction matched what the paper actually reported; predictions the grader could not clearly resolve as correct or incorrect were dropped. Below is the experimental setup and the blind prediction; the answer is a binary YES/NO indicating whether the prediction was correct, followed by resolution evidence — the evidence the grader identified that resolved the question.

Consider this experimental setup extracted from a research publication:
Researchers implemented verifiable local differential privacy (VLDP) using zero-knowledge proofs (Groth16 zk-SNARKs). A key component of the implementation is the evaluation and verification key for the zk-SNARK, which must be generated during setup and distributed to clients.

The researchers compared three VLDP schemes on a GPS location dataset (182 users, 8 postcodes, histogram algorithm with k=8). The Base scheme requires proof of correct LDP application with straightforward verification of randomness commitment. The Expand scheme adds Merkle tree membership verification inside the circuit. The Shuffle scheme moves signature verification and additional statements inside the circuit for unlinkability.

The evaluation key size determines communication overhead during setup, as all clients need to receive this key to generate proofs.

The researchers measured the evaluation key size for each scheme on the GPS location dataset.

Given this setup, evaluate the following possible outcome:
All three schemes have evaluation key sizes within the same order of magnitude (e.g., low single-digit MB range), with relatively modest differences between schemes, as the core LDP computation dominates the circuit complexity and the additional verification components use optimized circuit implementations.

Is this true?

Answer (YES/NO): NO